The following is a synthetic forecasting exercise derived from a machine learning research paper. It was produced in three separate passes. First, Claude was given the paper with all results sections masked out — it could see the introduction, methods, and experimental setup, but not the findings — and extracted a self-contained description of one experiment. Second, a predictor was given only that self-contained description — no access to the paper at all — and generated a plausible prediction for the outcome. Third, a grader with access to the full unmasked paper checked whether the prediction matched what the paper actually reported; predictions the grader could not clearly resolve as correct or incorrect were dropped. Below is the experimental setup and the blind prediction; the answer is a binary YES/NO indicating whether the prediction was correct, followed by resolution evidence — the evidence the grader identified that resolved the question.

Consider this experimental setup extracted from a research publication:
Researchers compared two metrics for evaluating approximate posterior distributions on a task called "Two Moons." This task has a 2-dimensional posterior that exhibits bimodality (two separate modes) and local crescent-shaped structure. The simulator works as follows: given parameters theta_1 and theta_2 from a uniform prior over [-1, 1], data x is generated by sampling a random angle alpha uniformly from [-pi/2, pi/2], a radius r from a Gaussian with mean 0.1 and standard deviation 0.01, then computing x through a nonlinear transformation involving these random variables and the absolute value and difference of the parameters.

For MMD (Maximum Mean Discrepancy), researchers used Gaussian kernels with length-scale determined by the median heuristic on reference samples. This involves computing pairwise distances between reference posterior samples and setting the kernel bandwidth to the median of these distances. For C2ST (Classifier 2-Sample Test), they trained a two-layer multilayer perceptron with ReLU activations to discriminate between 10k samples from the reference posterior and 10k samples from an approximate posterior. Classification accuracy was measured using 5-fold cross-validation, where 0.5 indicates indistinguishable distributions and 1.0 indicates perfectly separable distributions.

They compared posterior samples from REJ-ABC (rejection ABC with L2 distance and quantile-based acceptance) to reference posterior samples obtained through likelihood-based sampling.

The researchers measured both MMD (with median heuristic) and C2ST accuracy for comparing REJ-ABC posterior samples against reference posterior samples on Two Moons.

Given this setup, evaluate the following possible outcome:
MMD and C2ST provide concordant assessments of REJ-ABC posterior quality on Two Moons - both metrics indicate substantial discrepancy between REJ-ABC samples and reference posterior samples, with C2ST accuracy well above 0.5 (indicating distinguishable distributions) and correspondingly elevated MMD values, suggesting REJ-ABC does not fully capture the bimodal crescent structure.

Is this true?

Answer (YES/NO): NO